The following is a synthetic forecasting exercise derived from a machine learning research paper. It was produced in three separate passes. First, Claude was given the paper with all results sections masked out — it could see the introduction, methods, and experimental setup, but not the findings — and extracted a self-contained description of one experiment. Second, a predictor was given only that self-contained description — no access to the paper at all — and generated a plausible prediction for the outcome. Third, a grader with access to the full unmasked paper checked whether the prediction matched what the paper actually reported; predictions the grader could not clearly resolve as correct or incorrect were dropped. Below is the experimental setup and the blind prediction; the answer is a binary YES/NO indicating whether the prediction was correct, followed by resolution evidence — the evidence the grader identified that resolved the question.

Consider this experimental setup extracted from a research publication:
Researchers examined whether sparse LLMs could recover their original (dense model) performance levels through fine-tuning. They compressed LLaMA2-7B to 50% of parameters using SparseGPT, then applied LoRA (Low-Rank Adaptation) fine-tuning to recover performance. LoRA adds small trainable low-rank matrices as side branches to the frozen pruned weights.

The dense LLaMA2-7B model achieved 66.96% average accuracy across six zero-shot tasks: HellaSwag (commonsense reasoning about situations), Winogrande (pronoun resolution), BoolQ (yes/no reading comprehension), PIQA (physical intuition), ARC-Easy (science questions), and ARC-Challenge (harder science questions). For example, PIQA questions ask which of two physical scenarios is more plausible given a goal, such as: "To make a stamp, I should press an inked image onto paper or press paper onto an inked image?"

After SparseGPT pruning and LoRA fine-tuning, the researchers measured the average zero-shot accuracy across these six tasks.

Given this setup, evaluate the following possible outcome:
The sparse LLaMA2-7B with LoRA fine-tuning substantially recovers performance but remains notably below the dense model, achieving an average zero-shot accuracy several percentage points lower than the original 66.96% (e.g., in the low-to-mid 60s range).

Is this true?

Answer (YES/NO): NO